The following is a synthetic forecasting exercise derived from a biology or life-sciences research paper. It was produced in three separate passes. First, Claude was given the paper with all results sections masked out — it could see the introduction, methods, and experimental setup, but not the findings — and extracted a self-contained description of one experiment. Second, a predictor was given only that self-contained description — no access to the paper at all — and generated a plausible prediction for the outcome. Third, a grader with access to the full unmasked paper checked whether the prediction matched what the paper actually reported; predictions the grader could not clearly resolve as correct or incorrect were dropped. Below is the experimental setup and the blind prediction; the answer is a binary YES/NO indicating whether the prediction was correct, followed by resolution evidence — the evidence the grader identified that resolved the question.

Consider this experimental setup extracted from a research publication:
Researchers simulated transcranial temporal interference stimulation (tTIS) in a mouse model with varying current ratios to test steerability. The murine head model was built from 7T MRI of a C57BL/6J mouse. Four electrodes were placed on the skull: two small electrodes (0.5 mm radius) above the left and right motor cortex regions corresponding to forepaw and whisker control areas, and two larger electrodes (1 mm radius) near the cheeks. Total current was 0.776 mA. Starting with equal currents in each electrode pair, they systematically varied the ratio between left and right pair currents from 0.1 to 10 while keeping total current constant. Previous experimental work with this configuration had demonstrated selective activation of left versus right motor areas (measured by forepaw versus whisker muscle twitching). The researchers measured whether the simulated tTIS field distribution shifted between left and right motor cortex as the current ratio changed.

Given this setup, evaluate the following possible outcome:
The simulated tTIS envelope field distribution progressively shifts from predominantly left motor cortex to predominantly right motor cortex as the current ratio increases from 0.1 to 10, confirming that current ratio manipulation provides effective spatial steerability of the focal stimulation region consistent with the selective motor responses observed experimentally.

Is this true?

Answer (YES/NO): NO